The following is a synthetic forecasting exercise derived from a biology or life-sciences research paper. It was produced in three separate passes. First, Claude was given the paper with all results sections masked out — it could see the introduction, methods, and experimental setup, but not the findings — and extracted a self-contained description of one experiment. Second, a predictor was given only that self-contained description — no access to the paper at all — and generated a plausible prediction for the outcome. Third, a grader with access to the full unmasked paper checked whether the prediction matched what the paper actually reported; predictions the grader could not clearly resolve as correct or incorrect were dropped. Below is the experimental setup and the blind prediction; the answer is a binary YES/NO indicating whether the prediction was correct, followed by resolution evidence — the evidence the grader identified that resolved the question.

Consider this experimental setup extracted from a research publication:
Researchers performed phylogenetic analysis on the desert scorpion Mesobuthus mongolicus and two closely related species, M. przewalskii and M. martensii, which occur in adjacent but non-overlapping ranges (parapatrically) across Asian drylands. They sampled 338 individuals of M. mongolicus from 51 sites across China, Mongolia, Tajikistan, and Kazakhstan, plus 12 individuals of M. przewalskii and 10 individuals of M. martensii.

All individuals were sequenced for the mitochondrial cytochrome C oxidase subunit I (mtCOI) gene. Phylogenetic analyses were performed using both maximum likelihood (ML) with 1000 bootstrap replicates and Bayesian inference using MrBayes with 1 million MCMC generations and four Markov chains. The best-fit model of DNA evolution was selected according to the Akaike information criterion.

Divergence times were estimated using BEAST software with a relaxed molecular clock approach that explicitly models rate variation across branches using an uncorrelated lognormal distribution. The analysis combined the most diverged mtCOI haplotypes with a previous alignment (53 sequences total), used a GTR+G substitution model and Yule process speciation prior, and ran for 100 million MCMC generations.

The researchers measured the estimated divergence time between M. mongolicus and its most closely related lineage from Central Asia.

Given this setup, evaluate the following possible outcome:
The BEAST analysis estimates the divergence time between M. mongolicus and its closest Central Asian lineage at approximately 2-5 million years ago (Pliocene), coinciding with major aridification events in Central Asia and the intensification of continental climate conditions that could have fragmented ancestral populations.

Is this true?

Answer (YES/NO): NO